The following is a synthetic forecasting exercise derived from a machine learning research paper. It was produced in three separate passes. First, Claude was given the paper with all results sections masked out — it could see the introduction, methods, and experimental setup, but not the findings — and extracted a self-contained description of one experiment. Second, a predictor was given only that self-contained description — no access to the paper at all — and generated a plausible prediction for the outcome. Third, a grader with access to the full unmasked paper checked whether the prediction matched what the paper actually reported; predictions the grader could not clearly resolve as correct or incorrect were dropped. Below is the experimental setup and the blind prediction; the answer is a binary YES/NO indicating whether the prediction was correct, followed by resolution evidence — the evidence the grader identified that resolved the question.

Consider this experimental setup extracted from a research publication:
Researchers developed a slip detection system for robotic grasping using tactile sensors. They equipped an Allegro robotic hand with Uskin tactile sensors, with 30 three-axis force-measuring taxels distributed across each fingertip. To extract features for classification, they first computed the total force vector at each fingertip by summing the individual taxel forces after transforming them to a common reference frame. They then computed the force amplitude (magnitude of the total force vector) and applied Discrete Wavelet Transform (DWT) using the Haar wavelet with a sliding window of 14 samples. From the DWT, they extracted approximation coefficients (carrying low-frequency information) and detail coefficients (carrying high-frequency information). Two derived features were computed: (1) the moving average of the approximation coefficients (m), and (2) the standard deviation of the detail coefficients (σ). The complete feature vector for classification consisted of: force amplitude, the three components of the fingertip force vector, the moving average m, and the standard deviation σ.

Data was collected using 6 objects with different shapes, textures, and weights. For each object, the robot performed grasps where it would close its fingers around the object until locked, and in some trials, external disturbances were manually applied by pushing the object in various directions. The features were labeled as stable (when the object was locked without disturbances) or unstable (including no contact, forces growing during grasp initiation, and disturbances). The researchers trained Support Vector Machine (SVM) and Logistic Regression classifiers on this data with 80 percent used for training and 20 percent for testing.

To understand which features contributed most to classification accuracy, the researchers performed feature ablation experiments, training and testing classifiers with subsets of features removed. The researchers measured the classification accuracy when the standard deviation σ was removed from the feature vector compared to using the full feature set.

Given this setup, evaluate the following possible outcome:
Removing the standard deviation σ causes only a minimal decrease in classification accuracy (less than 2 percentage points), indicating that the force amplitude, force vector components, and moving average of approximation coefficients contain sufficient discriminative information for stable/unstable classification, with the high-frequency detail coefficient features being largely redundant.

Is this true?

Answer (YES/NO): NO